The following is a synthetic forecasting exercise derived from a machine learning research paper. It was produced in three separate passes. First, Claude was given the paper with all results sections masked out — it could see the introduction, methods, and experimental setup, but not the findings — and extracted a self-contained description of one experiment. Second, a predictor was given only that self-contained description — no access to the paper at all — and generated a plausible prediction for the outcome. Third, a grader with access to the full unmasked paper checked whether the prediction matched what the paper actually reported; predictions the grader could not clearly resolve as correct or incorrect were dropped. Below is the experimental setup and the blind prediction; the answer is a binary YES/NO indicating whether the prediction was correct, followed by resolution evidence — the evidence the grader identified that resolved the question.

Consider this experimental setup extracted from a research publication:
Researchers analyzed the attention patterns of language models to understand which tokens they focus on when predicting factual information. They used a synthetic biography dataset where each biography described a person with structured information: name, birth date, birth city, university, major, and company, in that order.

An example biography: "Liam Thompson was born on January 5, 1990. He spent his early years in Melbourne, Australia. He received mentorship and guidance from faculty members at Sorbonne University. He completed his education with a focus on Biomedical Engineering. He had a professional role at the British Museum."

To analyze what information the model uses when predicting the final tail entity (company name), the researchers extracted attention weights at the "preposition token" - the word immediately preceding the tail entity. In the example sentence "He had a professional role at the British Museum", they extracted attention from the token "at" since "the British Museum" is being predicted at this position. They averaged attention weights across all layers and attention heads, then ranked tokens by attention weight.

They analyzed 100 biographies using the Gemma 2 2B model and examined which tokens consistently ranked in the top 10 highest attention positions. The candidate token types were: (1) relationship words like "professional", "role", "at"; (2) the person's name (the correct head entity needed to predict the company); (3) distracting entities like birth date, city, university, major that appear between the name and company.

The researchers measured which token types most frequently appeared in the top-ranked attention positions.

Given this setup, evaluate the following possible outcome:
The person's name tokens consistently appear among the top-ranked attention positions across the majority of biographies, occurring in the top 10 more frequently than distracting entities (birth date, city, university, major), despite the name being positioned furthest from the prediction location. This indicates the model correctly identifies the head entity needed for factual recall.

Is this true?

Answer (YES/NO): NO